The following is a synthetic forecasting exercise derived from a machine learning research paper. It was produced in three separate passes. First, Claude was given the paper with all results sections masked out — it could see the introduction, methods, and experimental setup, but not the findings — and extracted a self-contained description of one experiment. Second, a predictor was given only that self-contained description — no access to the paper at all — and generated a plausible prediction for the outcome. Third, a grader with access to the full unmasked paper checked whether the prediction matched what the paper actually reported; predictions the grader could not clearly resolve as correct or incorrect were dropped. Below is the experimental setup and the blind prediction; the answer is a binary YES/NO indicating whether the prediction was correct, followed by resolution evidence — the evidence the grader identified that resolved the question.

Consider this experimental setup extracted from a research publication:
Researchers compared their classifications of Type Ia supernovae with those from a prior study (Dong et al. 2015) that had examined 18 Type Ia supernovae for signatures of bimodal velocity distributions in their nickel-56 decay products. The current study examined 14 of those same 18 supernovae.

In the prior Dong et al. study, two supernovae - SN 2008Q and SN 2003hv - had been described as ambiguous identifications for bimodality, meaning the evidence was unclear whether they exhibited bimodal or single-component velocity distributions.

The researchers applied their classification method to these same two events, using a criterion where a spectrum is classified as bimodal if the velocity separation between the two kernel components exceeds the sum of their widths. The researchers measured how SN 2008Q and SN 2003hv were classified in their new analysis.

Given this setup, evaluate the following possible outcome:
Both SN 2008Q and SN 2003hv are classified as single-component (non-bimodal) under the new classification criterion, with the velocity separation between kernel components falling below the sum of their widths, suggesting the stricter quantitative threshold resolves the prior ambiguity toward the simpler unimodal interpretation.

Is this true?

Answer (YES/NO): NO